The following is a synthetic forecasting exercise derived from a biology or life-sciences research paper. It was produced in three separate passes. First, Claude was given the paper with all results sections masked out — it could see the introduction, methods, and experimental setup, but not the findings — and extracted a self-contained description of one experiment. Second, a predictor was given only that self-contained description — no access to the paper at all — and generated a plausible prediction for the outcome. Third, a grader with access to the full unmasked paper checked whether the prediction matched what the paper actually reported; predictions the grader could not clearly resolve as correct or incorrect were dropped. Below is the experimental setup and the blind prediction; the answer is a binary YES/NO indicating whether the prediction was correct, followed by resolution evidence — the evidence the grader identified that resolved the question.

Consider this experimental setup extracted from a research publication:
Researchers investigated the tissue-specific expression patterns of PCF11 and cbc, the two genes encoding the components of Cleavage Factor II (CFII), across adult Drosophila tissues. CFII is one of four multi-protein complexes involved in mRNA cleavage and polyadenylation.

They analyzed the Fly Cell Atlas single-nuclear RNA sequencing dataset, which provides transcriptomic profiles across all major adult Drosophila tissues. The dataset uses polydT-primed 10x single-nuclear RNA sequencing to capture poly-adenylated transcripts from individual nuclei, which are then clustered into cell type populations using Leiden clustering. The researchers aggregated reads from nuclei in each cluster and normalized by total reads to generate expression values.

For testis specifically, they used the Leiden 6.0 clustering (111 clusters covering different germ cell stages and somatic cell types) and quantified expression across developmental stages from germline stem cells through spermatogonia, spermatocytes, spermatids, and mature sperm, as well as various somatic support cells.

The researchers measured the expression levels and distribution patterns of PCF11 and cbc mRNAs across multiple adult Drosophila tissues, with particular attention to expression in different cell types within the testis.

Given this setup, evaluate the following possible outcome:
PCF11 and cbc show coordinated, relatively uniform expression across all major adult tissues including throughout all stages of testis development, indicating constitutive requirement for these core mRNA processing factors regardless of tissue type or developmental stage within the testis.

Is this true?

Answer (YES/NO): NO